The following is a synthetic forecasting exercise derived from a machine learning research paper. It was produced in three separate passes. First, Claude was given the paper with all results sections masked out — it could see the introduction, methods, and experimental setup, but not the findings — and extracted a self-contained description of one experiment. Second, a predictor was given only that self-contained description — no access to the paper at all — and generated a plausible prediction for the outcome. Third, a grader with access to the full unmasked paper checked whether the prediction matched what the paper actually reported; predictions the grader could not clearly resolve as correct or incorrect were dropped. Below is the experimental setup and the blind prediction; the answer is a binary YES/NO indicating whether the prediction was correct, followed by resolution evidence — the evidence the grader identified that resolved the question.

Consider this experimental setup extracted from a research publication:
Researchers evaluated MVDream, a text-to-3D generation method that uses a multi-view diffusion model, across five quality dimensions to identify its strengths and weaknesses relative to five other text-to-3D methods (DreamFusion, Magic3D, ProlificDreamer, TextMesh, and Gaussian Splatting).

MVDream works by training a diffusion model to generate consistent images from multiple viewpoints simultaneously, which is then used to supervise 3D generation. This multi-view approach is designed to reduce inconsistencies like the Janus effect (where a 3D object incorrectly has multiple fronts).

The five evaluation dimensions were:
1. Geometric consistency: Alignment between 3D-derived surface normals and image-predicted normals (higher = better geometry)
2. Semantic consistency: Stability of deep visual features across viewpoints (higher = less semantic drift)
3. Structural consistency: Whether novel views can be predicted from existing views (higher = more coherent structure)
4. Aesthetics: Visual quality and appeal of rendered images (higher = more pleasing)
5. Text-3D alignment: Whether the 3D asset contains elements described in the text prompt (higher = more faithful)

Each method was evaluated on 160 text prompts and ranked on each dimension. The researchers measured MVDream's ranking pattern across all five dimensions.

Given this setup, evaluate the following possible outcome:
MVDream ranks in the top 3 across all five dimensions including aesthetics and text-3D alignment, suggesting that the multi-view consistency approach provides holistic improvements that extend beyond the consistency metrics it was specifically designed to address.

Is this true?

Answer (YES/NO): YES